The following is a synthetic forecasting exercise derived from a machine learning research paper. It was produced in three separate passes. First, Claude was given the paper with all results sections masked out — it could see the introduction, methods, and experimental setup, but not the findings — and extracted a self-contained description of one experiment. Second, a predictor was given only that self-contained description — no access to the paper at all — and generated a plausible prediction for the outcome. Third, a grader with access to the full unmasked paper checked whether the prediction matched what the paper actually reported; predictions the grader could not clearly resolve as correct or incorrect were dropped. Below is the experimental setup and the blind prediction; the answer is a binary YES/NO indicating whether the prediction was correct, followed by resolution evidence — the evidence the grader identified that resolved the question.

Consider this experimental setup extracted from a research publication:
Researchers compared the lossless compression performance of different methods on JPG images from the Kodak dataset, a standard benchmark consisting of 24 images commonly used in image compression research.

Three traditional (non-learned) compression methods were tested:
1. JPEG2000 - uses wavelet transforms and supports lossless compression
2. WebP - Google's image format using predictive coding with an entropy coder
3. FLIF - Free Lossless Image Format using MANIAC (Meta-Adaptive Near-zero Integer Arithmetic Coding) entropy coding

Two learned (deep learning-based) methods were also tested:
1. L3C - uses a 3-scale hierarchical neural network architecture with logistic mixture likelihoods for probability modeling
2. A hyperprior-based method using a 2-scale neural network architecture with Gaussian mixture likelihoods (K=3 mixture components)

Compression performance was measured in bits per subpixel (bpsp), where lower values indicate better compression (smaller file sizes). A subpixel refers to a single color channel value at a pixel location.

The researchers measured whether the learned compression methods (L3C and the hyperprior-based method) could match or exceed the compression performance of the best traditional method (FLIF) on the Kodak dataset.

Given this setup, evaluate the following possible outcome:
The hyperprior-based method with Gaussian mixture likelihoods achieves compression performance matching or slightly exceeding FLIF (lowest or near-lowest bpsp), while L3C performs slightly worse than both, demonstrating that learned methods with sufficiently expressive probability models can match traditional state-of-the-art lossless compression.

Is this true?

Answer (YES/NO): NO